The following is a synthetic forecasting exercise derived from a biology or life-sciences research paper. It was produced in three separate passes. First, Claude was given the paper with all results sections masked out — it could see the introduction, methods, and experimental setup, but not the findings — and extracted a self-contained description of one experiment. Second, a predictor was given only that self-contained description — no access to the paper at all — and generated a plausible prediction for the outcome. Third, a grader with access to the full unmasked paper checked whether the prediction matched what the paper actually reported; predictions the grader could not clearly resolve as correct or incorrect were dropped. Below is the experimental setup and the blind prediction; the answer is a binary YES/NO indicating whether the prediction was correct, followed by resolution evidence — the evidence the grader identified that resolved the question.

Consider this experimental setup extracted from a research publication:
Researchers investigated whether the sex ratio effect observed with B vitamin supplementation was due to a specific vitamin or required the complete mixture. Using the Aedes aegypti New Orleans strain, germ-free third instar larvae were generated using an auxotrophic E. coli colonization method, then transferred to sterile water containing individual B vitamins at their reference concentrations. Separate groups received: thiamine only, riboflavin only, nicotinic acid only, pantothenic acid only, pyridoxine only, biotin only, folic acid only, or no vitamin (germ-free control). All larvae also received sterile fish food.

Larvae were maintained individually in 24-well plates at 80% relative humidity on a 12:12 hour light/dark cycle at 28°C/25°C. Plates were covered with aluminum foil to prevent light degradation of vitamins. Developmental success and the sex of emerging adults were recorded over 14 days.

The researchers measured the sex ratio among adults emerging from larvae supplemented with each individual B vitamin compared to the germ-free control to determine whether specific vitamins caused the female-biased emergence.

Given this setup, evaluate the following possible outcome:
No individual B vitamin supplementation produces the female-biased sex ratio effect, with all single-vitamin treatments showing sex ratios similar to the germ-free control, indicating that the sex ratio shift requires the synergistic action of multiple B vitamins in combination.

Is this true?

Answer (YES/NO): NO